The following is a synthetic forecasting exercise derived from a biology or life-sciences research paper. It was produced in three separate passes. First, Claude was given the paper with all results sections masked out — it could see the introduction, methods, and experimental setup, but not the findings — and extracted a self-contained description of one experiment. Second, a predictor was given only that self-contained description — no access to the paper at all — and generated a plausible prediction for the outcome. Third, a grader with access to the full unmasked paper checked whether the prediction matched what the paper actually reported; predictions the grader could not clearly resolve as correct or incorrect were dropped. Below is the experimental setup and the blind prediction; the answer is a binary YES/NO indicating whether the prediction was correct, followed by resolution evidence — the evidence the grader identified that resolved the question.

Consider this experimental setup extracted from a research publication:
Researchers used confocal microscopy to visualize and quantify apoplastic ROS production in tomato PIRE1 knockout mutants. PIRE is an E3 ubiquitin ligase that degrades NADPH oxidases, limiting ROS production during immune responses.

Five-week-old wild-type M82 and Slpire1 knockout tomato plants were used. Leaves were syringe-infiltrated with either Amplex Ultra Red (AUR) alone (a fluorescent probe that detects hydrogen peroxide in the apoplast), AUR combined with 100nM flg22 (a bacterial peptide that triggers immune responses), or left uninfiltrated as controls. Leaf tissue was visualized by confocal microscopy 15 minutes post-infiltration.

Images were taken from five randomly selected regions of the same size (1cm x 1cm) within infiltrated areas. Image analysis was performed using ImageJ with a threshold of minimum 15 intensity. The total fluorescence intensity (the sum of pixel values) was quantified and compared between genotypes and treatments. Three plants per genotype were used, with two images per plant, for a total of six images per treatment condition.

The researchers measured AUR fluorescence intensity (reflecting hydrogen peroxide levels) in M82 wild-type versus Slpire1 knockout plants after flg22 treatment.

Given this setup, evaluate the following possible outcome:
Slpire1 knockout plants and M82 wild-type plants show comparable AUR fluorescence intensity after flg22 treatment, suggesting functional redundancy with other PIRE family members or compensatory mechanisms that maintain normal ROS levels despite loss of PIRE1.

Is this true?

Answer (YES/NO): NO